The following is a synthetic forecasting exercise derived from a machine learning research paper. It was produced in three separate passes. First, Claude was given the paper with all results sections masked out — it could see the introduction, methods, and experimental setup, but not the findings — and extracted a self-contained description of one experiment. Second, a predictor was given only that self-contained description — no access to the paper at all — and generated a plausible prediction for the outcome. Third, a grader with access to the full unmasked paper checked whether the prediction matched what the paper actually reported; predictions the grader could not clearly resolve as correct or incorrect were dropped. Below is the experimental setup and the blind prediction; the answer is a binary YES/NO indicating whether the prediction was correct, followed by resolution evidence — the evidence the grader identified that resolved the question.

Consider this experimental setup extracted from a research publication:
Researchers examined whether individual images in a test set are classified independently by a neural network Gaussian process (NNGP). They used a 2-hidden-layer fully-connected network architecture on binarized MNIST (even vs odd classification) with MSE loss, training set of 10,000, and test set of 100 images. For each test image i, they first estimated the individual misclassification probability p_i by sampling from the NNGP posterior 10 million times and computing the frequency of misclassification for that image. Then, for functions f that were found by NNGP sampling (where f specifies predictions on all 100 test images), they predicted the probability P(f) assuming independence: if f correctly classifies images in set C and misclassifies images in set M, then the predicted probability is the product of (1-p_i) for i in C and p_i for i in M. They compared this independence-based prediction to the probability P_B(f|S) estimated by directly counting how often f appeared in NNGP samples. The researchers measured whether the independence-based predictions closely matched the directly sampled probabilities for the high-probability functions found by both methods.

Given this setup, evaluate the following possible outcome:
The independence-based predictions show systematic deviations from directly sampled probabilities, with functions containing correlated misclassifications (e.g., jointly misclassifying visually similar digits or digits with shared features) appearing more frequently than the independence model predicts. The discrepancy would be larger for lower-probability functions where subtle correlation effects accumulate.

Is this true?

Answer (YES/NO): NO